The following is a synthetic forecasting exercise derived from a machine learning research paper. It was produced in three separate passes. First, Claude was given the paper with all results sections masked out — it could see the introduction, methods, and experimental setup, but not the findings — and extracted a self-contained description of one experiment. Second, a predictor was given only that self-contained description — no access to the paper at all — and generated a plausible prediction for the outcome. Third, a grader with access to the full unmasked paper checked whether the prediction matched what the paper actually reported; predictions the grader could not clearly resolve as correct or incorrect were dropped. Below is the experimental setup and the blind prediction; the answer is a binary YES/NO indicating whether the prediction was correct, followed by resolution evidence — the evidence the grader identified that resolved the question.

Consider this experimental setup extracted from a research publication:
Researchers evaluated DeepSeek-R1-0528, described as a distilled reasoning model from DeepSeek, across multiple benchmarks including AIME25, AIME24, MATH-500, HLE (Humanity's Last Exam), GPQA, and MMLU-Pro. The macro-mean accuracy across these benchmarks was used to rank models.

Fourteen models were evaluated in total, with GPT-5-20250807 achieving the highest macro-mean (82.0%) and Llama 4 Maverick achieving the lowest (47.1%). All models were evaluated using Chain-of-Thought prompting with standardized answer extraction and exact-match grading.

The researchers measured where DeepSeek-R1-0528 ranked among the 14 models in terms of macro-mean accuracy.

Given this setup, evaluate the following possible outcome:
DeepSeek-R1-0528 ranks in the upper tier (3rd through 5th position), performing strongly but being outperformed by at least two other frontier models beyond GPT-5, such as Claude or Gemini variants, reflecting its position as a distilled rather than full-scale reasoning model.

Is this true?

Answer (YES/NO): YES